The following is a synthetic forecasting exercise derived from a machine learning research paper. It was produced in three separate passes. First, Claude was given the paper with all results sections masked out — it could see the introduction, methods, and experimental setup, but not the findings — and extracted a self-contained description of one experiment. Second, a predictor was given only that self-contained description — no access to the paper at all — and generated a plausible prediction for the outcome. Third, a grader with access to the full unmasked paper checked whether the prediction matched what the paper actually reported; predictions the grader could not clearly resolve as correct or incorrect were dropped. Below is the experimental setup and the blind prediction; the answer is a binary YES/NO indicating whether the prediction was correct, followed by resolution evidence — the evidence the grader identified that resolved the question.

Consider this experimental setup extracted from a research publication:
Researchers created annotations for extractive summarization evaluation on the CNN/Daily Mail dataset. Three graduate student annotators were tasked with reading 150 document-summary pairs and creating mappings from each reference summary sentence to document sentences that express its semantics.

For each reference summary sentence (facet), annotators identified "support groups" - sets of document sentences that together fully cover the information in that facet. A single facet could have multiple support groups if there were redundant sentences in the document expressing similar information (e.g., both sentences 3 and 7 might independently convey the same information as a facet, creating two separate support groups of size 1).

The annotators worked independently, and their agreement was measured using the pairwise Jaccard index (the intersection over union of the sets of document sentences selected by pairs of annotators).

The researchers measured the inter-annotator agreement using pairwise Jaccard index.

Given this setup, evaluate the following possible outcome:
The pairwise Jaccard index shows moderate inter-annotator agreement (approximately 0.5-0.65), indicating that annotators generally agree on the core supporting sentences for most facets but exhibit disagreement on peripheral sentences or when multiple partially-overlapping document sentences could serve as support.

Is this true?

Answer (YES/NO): NO